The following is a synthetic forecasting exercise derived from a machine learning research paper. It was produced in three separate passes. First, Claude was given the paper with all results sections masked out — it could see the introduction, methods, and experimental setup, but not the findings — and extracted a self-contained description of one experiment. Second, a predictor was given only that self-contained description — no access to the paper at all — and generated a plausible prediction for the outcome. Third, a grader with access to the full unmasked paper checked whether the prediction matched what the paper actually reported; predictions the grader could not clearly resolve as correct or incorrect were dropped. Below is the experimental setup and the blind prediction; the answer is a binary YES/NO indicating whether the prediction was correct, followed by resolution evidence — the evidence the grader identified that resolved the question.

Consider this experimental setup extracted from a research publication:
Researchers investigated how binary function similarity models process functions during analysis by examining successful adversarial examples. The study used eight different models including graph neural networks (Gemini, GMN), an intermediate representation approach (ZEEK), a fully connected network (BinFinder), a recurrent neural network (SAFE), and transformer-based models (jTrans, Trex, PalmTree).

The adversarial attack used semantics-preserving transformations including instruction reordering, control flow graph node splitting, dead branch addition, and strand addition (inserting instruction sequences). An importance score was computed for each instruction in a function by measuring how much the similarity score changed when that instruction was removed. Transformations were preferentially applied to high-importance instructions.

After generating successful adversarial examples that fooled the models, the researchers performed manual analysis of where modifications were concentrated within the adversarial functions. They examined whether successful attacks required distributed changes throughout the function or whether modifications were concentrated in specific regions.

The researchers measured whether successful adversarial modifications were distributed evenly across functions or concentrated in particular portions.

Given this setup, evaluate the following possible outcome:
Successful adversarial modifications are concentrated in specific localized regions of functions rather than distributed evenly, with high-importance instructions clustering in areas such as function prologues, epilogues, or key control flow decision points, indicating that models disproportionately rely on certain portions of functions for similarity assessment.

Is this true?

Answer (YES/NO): YES